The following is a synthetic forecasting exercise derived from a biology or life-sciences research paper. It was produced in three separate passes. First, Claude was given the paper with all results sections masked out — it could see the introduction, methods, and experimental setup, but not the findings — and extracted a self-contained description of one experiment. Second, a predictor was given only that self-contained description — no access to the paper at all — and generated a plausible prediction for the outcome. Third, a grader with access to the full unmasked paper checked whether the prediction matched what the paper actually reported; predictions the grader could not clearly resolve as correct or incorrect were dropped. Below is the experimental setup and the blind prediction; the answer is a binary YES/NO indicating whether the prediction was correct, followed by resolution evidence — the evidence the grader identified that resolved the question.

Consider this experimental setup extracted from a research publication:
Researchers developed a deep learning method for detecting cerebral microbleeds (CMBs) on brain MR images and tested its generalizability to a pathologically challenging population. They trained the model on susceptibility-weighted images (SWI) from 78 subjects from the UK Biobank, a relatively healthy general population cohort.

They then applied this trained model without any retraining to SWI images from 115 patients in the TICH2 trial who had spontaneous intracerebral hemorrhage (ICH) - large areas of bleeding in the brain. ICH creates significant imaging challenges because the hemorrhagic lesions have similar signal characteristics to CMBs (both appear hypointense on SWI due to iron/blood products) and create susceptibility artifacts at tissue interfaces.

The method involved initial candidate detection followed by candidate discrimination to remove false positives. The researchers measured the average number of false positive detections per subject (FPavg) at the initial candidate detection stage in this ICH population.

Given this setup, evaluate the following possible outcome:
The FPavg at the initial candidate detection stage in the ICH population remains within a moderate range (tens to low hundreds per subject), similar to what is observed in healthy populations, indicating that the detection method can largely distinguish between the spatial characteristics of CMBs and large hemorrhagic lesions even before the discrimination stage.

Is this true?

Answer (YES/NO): NO